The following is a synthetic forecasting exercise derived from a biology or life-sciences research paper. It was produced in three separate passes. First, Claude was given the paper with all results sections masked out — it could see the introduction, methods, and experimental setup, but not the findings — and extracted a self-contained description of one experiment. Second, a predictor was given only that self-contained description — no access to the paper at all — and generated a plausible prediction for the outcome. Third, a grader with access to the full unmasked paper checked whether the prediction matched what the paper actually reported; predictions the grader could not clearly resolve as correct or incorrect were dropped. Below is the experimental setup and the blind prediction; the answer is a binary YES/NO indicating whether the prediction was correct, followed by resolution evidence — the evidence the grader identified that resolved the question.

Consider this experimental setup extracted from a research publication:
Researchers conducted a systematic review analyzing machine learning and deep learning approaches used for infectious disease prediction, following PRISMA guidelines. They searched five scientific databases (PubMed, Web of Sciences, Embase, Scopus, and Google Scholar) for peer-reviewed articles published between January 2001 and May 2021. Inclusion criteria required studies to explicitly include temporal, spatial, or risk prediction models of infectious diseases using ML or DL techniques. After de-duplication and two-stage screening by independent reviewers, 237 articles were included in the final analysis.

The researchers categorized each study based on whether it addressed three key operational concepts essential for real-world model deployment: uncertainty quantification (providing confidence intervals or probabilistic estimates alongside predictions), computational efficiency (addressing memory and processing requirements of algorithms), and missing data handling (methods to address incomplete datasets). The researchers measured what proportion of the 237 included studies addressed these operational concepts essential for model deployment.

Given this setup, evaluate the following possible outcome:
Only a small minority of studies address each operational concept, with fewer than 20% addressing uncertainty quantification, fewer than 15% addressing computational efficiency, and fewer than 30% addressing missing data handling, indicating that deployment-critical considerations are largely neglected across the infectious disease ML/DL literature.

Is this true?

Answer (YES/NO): YES